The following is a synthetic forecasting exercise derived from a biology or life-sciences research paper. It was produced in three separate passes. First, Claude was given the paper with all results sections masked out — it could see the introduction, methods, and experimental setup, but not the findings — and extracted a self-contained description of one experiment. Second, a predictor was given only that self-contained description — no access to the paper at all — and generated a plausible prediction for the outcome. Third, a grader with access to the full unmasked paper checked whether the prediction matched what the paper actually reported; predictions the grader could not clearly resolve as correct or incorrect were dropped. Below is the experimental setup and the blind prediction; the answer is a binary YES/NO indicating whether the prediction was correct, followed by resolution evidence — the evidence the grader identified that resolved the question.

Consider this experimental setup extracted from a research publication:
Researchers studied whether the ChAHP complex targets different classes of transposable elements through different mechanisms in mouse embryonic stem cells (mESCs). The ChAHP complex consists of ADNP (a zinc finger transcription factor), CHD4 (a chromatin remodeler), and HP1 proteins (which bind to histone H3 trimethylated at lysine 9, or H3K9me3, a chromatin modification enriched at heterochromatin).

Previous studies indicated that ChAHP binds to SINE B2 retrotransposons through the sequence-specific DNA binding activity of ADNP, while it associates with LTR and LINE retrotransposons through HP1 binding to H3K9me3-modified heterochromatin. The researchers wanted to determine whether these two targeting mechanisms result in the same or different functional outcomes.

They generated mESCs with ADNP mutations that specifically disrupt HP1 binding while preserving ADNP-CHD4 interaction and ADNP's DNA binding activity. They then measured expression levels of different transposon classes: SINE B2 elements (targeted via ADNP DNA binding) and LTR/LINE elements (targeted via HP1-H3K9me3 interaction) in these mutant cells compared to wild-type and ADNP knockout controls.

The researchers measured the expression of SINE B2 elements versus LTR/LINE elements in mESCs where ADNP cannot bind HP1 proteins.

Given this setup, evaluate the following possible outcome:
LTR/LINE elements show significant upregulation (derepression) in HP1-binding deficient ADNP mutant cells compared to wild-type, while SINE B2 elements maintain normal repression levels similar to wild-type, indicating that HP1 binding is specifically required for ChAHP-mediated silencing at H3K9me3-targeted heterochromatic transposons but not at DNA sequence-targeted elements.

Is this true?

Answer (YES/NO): NO